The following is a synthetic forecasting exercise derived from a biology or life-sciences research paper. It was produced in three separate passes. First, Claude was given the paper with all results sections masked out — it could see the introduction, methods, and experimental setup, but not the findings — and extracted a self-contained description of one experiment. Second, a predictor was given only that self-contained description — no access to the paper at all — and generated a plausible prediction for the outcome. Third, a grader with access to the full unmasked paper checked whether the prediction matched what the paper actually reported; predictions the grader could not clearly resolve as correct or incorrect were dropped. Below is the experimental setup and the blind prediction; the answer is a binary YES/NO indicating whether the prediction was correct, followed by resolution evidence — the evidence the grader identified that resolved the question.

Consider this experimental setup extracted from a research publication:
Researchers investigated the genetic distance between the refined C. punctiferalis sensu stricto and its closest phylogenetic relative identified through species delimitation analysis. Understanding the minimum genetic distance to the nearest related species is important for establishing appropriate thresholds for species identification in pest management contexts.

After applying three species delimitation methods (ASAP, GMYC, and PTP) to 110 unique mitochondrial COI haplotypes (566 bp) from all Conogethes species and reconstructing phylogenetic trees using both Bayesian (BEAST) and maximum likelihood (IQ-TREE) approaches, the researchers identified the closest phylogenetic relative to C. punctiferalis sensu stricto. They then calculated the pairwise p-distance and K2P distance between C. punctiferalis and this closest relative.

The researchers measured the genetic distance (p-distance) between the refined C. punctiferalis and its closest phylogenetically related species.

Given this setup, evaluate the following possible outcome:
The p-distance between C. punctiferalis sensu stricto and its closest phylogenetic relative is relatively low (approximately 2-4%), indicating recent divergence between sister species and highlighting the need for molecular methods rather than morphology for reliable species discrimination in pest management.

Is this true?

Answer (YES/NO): YES